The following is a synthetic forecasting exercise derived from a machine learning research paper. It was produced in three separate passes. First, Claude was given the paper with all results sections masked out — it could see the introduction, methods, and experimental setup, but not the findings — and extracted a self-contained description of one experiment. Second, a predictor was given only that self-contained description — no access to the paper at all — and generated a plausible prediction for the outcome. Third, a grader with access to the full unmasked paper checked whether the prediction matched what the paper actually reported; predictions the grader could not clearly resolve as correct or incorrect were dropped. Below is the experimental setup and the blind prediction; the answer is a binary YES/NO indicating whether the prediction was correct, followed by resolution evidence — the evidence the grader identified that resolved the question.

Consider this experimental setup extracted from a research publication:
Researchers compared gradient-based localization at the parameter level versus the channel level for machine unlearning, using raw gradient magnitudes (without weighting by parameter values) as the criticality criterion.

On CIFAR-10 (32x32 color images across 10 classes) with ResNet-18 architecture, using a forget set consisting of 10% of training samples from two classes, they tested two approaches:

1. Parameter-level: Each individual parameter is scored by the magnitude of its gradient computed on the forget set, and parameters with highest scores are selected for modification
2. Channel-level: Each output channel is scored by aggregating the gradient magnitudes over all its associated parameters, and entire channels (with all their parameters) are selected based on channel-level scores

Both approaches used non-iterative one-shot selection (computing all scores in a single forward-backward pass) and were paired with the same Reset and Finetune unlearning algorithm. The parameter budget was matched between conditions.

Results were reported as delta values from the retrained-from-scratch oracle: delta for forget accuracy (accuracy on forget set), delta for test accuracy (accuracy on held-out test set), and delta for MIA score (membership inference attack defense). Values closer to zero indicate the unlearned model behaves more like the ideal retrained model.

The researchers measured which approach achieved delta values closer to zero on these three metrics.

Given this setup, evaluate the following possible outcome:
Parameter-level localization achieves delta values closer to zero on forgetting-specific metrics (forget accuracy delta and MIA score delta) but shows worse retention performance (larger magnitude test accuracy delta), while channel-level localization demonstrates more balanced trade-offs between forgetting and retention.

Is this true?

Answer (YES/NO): NO